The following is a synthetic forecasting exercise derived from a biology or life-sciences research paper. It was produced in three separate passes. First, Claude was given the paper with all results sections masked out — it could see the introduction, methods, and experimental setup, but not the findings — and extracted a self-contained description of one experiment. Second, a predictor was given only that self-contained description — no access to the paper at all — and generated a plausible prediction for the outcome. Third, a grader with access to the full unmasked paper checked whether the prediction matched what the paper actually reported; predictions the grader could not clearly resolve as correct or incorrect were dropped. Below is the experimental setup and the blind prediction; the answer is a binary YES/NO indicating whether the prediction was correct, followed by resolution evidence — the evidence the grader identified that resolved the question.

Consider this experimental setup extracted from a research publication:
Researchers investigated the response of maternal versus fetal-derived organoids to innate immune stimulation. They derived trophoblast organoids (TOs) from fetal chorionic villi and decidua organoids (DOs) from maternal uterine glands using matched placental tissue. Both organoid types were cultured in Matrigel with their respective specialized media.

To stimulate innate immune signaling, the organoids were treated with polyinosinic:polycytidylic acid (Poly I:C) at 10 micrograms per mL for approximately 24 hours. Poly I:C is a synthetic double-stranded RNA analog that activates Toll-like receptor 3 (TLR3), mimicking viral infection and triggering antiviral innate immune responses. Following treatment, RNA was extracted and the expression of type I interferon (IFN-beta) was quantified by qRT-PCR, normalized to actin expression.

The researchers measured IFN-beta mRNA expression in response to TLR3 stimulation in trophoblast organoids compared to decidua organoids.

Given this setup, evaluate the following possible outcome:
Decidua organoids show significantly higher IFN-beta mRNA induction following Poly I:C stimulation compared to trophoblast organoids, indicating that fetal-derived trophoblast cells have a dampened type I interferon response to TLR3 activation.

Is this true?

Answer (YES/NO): NO